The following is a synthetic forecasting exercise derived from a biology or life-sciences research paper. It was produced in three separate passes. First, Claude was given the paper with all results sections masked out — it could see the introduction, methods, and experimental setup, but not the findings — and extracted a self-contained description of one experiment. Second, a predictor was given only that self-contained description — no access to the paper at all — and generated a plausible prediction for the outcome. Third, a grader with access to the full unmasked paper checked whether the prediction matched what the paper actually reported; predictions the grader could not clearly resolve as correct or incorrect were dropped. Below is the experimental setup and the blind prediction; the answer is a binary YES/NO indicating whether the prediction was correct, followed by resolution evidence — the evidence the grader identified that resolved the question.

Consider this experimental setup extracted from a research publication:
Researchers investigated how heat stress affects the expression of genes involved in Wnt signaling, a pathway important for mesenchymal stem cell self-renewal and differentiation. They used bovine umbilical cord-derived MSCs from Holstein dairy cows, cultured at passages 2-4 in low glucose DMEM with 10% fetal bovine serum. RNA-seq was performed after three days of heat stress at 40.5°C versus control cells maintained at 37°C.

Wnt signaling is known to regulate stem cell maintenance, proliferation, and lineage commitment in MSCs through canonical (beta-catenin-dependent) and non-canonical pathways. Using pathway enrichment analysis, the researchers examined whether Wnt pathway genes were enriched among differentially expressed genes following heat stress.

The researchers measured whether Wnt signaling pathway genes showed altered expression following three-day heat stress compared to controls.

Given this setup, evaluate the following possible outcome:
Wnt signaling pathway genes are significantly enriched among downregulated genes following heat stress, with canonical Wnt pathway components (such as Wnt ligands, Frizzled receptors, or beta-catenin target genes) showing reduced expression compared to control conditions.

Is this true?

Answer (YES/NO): NO